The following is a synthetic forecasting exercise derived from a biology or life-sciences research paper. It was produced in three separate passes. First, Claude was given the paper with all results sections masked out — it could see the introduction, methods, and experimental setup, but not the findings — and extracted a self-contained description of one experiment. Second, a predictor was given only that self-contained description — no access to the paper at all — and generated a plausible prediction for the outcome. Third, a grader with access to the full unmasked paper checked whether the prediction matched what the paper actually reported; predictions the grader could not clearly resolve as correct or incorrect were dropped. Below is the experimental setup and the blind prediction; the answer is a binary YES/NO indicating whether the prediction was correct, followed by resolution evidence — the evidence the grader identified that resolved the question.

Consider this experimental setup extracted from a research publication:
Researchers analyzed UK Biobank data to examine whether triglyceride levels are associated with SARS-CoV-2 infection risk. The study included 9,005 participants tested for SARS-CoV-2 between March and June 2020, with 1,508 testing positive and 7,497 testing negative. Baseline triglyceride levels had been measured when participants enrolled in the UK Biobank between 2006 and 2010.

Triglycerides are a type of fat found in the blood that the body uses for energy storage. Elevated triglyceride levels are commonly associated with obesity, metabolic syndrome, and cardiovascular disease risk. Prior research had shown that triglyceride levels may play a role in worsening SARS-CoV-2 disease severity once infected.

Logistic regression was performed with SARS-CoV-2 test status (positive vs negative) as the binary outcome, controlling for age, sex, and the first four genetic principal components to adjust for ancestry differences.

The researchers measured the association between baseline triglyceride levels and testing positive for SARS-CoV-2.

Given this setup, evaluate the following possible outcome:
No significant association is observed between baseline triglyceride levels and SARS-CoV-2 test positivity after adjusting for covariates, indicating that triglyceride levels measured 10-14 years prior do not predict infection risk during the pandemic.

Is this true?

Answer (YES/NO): YES